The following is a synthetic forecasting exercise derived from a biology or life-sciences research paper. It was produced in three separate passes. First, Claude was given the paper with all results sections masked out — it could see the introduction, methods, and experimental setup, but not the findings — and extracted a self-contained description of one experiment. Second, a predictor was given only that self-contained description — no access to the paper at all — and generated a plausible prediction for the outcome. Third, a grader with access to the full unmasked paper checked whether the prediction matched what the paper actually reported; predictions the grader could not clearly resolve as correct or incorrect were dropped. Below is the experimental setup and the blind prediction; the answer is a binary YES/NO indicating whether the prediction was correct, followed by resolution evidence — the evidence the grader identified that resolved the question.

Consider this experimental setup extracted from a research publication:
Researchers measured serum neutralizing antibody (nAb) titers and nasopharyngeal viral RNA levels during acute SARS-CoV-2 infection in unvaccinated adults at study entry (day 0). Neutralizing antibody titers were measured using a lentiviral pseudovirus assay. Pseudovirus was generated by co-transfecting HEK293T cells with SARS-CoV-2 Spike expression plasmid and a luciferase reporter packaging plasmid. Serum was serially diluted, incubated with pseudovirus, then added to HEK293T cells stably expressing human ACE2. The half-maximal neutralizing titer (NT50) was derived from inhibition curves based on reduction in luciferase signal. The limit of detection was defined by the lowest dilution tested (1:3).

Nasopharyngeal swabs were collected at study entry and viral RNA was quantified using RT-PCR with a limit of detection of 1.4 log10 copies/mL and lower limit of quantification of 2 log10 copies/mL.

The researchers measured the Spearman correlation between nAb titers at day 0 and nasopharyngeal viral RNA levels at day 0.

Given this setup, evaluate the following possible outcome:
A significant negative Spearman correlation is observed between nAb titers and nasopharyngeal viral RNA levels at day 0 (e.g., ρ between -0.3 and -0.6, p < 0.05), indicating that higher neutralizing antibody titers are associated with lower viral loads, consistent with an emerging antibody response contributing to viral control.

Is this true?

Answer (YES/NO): YES